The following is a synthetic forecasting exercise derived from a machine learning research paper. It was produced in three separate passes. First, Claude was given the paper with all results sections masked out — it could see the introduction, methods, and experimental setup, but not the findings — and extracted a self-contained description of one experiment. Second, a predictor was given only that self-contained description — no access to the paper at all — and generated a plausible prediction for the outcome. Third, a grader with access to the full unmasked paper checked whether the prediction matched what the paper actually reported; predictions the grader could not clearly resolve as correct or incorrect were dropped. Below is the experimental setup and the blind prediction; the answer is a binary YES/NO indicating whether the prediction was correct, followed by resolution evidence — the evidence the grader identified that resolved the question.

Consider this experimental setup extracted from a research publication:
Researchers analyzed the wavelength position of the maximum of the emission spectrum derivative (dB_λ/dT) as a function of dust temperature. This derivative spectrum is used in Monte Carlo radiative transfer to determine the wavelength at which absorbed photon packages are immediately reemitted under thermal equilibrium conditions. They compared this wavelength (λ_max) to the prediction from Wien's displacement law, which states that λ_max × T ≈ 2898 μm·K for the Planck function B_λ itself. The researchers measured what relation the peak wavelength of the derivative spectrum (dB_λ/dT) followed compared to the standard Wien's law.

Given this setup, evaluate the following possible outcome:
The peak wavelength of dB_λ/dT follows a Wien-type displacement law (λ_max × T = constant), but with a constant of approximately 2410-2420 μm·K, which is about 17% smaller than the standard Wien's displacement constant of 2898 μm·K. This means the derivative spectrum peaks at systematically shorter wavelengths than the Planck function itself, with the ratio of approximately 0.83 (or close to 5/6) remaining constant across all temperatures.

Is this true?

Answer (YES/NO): NO